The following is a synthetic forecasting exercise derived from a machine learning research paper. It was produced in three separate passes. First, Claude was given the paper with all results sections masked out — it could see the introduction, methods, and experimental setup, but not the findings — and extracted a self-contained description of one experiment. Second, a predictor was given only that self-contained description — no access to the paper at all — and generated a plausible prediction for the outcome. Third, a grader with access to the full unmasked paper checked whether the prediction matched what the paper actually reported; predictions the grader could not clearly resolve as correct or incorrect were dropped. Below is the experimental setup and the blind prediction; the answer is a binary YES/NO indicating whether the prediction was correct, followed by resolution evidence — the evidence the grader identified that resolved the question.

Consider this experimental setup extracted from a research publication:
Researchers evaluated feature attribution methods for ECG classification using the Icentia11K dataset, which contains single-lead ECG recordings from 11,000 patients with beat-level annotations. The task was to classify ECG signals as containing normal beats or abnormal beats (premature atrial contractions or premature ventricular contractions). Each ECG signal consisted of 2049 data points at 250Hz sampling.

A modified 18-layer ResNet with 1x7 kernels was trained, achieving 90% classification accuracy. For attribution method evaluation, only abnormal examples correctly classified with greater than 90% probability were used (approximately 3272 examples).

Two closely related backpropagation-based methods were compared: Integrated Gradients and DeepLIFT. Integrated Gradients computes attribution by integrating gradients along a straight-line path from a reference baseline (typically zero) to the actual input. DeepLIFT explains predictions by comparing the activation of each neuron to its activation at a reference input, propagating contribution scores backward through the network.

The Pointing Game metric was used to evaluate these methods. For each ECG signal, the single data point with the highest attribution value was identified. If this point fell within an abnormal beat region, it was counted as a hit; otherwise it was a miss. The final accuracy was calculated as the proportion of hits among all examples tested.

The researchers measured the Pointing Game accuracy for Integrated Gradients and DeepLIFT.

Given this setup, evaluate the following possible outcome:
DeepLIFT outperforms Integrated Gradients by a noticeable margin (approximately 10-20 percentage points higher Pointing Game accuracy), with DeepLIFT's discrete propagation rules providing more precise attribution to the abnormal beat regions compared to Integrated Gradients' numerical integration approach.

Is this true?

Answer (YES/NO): NO